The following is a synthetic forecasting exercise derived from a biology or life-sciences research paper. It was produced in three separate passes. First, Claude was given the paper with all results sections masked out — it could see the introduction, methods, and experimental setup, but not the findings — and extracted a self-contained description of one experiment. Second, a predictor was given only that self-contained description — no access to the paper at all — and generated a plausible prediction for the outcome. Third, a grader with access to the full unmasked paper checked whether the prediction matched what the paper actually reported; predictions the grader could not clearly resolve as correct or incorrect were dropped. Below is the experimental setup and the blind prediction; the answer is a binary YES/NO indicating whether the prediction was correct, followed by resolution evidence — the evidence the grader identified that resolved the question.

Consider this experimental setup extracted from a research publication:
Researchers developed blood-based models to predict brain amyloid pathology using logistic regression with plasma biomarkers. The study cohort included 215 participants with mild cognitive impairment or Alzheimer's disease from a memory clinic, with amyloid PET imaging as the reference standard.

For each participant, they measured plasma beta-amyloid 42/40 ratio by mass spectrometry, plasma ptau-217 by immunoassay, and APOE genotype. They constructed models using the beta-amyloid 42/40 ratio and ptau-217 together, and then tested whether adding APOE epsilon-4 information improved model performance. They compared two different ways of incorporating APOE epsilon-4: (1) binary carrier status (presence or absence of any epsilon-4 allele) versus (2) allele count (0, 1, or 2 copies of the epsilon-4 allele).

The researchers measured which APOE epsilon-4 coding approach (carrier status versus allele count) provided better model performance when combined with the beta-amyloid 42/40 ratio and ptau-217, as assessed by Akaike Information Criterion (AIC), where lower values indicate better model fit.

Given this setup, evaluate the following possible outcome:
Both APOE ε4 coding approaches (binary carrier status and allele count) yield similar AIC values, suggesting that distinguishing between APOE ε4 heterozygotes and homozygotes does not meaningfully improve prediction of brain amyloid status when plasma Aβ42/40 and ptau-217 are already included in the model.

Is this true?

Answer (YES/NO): NO